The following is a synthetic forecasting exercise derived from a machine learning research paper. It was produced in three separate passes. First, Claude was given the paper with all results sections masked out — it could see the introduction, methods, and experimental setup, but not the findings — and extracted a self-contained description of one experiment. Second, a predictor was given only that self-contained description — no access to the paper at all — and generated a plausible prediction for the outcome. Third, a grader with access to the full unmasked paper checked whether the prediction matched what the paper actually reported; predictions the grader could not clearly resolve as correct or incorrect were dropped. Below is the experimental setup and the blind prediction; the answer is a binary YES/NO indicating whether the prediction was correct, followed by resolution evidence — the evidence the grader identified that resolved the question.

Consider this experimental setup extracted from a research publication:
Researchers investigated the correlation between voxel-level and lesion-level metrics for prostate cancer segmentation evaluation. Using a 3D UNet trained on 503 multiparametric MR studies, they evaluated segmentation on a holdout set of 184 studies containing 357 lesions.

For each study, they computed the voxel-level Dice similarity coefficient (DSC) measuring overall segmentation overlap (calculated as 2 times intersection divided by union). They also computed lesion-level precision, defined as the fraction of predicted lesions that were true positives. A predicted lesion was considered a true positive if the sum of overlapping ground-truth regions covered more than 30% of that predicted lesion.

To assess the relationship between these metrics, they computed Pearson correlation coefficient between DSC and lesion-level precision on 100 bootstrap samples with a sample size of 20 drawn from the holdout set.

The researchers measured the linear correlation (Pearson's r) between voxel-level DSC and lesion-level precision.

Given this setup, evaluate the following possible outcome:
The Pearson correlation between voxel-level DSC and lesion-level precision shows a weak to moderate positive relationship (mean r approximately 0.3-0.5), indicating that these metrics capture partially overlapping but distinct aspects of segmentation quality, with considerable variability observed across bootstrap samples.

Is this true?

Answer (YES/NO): NO